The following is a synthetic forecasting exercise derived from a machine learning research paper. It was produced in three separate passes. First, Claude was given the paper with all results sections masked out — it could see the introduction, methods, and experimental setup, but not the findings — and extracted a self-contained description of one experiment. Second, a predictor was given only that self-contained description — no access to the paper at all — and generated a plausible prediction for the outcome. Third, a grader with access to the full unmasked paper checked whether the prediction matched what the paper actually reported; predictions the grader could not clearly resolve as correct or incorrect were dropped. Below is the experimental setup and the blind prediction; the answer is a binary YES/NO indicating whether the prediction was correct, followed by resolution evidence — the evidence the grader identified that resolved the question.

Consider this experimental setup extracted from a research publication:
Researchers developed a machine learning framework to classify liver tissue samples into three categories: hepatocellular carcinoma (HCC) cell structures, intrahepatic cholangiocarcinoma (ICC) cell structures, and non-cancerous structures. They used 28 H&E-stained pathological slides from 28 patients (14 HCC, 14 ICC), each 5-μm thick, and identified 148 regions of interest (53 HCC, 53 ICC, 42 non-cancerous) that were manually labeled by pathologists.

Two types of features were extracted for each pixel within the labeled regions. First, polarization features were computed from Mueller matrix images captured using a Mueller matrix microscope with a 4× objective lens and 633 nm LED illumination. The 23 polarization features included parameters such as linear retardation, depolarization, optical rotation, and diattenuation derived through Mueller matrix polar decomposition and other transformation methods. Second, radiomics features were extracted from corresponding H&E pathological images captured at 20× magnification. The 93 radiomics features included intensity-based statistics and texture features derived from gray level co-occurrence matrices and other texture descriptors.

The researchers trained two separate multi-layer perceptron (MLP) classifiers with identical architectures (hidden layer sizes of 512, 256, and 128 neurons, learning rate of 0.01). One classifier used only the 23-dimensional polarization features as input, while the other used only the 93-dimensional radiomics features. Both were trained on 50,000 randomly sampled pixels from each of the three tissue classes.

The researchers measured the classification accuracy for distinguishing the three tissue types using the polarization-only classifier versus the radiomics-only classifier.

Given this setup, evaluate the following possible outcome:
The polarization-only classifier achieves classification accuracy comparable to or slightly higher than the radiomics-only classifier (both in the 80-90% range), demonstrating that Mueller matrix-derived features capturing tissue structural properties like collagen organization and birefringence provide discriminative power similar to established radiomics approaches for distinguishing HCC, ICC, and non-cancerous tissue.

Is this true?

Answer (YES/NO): YES